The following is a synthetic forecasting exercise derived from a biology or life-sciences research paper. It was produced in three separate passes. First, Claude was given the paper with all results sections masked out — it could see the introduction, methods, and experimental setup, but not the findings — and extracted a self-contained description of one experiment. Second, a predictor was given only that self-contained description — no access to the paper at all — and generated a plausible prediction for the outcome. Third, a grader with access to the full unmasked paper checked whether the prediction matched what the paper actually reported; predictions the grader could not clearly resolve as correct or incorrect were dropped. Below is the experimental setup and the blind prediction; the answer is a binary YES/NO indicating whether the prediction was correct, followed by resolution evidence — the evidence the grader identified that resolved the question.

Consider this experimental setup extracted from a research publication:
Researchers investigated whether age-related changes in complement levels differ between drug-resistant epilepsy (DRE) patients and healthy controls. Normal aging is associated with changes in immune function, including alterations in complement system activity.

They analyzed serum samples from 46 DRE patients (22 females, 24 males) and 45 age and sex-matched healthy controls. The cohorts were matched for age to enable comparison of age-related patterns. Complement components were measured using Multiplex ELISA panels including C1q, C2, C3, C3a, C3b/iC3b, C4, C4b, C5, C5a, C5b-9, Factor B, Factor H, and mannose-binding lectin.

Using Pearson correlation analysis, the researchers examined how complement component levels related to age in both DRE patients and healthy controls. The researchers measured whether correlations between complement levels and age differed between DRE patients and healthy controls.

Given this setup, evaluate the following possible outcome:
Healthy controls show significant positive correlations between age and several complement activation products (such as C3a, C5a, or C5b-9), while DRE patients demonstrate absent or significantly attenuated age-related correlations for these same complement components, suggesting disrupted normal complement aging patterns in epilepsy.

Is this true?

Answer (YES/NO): NO